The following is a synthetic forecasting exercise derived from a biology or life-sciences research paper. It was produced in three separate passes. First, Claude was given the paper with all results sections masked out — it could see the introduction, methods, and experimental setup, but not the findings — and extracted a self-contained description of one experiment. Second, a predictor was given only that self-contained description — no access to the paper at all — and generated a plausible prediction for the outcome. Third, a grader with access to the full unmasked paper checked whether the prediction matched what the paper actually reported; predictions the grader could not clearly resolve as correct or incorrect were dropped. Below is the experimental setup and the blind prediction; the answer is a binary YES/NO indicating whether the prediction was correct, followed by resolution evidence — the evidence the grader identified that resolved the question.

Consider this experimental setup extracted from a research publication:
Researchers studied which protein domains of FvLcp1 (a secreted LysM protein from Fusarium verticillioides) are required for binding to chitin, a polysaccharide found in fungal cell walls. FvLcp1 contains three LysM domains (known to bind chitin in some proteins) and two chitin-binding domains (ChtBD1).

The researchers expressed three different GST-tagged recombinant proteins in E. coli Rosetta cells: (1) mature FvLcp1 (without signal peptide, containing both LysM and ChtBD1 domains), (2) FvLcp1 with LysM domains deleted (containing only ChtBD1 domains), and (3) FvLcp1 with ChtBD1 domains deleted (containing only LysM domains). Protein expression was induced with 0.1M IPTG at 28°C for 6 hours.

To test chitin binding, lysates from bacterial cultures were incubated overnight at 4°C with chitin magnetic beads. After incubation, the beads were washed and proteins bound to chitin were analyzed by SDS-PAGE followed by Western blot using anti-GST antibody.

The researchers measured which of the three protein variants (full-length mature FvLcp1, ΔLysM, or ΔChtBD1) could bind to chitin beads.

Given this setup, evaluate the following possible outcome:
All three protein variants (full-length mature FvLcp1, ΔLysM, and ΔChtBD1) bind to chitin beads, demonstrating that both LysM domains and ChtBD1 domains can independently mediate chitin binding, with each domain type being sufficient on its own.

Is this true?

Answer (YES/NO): NO